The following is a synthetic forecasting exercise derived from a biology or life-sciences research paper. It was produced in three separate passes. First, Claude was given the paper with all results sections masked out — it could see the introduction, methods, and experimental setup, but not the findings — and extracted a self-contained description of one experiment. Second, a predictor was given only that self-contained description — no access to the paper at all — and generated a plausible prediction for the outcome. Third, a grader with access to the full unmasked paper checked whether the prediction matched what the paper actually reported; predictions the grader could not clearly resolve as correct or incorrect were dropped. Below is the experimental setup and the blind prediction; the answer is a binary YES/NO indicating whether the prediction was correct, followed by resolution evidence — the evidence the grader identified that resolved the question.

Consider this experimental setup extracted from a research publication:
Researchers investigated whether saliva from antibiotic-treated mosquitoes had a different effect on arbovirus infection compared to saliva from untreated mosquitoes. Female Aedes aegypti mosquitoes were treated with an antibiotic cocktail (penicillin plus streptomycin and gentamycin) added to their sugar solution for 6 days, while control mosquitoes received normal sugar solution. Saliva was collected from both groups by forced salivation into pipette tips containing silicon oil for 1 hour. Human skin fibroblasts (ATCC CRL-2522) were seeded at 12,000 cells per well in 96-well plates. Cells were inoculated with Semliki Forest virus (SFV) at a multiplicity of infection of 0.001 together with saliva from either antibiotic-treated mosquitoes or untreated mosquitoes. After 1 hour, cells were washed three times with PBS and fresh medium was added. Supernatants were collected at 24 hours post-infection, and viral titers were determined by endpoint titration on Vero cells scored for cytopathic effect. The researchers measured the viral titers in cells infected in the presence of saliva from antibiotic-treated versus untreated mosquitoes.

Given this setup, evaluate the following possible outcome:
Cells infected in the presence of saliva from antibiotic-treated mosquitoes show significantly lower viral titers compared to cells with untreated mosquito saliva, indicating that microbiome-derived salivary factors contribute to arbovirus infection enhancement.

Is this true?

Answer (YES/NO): YES